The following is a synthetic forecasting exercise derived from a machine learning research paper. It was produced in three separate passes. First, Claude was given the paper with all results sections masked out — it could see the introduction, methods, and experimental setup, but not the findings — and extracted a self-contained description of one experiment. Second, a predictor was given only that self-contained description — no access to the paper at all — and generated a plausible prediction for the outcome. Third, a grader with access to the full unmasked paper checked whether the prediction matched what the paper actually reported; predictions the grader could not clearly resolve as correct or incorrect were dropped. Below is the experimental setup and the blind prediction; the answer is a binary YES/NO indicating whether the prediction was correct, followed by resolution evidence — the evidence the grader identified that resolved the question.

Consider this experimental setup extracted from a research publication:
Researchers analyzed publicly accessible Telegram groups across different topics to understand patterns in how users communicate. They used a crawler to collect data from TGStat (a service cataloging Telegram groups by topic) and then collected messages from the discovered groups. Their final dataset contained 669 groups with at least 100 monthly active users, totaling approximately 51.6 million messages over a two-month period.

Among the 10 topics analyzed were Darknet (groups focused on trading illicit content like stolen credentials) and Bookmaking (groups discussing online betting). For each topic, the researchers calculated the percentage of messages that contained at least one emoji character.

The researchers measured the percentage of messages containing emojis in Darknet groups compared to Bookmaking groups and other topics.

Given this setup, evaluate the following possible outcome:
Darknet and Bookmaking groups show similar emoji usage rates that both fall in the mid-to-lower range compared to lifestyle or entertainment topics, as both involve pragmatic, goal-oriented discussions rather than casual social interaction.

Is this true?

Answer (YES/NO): NO